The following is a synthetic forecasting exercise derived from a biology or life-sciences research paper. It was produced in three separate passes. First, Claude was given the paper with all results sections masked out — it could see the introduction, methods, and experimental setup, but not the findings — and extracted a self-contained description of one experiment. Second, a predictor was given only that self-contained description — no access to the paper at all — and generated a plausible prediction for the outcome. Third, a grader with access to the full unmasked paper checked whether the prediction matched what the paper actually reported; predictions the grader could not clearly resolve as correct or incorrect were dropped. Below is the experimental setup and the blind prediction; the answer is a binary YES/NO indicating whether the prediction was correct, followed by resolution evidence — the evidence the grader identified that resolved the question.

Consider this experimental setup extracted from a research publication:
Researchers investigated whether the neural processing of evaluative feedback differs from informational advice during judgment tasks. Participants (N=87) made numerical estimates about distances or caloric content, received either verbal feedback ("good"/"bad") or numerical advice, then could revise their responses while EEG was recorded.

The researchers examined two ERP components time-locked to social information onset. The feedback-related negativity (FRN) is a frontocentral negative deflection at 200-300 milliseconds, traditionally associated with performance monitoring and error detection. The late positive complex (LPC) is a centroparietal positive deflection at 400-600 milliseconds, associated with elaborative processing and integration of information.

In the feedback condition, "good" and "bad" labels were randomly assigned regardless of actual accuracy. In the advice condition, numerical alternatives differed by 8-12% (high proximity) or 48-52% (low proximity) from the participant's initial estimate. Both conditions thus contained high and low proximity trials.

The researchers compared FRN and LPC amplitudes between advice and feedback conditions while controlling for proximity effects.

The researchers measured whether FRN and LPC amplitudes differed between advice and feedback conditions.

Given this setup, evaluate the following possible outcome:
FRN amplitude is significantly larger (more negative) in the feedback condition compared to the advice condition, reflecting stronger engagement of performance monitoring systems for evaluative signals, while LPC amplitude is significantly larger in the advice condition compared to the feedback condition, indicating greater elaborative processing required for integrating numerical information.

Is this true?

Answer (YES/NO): NO